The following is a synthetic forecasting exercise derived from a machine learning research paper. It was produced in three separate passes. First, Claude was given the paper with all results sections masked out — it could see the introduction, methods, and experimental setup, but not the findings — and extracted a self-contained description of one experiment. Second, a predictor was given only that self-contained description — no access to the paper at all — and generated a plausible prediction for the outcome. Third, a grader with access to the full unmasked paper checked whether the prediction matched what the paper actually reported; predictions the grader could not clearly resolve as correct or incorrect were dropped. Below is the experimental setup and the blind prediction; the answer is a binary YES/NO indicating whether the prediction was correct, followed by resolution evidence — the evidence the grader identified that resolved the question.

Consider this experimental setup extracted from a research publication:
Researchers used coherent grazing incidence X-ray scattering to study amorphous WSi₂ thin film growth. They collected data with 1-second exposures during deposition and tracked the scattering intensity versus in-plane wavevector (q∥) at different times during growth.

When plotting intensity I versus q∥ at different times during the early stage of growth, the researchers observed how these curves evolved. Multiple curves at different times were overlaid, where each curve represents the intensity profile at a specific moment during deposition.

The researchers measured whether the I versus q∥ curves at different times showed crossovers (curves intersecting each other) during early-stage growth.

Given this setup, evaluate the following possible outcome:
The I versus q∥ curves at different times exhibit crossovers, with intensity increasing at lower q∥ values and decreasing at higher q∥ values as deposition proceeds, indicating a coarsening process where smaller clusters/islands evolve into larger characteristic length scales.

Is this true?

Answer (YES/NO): YES